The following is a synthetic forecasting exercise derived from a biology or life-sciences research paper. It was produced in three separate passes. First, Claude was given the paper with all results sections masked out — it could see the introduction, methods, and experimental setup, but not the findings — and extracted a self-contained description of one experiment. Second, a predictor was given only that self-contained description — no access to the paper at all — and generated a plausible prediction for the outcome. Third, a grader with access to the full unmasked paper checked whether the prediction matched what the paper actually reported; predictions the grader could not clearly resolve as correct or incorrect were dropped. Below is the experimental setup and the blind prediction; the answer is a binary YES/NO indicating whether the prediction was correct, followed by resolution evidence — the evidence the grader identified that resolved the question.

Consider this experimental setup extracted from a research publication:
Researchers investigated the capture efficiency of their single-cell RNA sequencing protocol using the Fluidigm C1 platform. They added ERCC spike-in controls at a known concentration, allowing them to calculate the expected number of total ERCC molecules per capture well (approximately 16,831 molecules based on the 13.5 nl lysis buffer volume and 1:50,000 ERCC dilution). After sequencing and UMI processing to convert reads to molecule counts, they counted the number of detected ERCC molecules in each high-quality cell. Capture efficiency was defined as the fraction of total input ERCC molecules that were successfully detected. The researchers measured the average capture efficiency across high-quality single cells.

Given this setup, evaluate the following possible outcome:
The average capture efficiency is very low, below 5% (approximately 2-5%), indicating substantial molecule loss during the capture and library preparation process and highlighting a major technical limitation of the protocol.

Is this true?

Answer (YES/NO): NO